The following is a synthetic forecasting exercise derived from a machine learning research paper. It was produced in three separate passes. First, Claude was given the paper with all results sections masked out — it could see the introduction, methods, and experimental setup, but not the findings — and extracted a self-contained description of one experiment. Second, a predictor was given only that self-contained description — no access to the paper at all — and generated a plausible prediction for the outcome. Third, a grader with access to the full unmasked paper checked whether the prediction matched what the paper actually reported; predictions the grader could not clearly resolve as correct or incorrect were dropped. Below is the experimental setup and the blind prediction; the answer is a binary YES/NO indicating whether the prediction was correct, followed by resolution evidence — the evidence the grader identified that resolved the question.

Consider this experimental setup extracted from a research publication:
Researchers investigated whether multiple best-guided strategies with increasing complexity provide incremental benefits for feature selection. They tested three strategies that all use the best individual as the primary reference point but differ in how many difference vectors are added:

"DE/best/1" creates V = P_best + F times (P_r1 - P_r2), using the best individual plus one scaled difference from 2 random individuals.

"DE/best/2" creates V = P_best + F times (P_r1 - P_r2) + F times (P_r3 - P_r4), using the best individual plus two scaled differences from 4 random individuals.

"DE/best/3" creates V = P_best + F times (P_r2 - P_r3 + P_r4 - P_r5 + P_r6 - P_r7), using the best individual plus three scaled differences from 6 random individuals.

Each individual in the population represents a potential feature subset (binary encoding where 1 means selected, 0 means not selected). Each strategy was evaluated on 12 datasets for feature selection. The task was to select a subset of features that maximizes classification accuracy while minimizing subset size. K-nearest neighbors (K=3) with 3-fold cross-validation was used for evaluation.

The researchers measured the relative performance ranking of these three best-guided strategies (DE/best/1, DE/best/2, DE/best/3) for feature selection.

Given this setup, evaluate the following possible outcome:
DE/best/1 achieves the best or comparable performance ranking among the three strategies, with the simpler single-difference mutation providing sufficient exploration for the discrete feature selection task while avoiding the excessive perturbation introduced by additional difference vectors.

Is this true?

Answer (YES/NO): YES